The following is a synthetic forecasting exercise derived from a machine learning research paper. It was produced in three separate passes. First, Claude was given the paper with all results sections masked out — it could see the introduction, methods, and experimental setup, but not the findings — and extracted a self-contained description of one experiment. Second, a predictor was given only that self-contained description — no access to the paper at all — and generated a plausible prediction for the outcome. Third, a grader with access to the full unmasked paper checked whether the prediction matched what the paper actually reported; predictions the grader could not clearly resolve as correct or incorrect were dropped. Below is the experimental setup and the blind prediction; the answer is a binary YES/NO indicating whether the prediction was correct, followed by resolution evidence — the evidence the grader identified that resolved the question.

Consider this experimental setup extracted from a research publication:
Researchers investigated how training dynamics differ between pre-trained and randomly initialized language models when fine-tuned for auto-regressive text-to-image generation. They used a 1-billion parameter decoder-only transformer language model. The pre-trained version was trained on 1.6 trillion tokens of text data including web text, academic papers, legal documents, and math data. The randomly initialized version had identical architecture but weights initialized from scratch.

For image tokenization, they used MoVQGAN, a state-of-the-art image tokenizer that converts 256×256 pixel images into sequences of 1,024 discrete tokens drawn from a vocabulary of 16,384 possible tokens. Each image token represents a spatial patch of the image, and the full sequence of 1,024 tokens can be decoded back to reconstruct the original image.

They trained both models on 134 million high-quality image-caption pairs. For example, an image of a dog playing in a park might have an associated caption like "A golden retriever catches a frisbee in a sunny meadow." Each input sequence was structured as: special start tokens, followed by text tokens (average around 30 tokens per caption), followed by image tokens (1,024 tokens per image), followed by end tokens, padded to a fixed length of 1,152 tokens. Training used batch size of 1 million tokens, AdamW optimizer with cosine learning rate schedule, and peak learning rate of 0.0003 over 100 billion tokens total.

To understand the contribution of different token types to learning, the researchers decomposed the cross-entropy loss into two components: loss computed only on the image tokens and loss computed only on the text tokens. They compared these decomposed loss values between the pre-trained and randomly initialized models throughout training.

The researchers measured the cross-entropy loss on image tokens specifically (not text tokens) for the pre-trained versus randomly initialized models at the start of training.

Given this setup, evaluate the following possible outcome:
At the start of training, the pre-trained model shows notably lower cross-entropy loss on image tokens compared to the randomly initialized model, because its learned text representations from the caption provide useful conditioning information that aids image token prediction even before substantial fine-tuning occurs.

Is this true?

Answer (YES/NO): NO